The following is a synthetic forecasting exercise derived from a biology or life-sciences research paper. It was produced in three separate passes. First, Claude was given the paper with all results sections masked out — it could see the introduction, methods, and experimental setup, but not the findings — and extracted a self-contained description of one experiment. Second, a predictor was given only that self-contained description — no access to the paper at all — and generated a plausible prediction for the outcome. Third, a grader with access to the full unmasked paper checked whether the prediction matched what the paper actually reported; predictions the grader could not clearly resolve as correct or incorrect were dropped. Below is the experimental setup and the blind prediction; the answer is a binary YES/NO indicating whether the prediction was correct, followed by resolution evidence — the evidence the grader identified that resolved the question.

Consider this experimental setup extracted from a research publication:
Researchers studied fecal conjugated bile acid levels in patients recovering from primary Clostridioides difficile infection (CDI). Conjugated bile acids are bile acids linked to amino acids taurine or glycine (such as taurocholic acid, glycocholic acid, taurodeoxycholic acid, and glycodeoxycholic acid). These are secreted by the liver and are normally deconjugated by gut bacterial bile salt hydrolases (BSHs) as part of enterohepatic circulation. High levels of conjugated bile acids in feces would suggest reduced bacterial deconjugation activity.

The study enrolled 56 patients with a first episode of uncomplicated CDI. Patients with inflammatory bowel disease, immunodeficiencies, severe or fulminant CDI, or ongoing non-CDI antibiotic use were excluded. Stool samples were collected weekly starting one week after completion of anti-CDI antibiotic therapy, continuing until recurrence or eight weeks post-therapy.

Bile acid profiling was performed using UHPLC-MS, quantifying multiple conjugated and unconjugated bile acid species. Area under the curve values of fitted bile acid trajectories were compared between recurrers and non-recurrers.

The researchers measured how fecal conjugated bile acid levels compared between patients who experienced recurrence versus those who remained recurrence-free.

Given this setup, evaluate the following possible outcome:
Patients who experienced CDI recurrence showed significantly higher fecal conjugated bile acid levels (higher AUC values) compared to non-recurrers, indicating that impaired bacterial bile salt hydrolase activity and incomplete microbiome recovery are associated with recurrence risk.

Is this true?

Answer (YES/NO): NO